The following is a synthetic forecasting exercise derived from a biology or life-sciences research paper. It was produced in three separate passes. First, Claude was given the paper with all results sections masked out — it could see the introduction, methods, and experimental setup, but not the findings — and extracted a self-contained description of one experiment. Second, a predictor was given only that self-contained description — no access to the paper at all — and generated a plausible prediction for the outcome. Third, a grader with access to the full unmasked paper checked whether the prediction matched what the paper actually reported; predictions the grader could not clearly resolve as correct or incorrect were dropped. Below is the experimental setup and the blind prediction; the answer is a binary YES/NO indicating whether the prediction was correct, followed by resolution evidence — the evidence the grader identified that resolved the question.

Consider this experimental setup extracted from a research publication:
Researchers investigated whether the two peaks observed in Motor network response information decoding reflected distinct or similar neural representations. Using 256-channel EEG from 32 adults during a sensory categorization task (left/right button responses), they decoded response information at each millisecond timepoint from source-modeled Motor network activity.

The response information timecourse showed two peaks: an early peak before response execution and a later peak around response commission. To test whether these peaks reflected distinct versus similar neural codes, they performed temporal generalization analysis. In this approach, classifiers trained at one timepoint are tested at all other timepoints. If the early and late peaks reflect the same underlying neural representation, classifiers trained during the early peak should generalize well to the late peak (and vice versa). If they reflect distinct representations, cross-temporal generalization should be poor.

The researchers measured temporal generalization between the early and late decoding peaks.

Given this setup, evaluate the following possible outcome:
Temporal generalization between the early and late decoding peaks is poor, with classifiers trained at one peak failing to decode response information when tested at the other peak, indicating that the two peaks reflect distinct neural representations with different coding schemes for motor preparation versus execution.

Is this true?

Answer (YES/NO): YES